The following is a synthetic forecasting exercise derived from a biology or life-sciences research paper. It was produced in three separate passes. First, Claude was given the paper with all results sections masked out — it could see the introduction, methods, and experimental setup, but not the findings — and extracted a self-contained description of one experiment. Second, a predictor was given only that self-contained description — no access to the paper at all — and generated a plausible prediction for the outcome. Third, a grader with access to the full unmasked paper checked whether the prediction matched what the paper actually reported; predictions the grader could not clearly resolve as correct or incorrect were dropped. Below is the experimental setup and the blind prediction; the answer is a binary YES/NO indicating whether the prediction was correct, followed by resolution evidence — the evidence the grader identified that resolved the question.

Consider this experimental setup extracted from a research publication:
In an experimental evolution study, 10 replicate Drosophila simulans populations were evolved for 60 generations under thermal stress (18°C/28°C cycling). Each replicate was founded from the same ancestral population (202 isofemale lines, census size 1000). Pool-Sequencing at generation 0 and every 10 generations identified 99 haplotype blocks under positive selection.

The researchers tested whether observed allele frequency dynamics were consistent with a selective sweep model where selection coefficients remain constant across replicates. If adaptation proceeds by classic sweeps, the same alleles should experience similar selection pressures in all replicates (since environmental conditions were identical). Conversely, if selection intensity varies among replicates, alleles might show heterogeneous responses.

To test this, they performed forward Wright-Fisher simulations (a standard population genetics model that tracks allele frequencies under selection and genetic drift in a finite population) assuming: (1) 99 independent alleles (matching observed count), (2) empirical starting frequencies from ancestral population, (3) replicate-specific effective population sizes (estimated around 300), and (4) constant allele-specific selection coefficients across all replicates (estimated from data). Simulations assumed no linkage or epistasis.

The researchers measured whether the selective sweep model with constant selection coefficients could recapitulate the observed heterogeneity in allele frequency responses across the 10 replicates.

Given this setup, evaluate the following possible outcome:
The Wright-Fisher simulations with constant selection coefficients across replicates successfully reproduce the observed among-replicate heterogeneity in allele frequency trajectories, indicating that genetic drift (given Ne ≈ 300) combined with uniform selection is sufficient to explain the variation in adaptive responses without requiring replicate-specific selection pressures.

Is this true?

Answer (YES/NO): NO